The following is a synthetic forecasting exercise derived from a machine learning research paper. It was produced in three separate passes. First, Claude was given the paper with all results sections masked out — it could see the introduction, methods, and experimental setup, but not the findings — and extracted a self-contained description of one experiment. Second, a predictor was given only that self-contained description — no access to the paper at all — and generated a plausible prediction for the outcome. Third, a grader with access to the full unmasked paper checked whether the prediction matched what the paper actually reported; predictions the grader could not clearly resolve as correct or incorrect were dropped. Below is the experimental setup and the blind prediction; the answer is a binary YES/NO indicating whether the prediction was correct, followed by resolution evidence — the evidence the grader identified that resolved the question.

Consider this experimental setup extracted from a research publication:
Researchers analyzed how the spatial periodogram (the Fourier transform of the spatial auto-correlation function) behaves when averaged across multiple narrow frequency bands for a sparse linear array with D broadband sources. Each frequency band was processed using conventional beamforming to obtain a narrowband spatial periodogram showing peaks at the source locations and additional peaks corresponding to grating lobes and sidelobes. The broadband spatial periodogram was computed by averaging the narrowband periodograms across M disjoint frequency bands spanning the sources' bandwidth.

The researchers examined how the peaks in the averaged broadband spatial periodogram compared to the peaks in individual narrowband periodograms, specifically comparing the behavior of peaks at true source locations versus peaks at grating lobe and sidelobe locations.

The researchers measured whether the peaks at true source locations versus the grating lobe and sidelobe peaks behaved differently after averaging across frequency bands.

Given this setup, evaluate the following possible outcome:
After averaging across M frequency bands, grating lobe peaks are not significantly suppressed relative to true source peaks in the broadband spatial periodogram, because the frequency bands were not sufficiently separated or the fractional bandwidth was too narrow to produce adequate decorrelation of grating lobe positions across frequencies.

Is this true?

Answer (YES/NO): NO